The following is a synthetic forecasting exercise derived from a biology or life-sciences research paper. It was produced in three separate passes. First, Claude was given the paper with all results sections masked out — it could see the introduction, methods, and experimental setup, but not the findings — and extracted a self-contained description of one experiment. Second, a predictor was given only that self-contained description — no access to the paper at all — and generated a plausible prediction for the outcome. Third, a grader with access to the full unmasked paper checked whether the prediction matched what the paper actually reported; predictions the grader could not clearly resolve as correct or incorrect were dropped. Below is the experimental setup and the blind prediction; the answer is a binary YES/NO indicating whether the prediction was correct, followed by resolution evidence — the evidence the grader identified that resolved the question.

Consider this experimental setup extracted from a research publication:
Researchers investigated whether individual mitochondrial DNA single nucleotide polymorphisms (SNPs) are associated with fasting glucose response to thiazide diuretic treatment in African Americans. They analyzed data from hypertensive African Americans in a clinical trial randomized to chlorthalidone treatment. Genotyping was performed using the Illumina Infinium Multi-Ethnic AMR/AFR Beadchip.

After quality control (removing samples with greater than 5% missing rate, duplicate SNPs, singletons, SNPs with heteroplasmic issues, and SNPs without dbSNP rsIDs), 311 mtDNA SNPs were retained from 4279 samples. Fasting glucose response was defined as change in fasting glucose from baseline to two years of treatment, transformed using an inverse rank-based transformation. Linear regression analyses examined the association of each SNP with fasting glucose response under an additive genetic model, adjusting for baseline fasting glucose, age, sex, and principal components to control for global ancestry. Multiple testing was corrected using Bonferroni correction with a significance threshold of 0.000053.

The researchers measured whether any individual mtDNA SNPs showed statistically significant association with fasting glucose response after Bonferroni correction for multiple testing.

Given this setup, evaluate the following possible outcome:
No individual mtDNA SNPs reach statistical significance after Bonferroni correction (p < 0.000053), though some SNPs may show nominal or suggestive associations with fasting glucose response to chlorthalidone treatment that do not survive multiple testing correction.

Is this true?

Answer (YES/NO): YES